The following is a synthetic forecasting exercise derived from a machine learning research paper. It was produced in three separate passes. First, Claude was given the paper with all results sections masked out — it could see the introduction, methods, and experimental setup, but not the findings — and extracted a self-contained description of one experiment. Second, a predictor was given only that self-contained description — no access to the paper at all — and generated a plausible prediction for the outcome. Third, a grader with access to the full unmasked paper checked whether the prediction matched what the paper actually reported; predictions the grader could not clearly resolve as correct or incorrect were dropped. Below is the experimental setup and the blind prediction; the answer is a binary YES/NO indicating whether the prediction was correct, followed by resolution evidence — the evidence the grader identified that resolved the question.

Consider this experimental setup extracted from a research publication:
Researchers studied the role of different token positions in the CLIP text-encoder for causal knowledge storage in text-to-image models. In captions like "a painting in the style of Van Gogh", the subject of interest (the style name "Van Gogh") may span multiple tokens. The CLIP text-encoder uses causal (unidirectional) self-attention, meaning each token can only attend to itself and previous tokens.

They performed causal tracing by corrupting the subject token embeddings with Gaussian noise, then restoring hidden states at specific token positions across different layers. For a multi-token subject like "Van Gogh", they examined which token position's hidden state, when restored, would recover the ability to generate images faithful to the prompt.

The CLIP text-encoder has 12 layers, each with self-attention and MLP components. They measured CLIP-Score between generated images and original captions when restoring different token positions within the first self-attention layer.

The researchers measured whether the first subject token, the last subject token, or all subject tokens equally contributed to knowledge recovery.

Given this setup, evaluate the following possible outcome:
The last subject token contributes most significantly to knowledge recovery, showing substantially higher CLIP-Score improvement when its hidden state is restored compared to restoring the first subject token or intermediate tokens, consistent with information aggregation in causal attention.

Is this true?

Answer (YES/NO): YES